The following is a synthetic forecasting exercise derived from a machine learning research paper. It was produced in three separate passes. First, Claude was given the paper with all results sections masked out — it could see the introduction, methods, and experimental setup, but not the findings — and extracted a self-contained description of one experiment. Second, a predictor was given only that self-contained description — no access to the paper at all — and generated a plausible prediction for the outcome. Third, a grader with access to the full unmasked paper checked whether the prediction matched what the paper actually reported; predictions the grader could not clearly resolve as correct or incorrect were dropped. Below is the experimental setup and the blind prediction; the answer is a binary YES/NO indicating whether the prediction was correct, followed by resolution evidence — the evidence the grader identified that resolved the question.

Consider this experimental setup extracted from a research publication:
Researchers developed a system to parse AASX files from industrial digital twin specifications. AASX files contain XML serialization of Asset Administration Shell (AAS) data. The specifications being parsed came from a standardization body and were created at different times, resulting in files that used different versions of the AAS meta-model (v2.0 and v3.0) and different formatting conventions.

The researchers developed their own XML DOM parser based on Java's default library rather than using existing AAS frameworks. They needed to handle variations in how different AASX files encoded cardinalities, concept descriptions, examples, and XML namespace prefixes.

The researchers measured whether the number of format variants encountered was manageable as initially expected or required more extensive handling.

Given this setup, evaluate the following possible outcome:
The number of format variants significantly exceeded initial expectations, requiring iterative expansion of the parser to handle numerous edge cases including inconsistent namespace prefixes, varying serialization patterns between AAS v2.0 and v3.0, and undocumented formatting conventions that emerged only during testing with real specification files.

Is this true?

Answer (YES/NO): YES